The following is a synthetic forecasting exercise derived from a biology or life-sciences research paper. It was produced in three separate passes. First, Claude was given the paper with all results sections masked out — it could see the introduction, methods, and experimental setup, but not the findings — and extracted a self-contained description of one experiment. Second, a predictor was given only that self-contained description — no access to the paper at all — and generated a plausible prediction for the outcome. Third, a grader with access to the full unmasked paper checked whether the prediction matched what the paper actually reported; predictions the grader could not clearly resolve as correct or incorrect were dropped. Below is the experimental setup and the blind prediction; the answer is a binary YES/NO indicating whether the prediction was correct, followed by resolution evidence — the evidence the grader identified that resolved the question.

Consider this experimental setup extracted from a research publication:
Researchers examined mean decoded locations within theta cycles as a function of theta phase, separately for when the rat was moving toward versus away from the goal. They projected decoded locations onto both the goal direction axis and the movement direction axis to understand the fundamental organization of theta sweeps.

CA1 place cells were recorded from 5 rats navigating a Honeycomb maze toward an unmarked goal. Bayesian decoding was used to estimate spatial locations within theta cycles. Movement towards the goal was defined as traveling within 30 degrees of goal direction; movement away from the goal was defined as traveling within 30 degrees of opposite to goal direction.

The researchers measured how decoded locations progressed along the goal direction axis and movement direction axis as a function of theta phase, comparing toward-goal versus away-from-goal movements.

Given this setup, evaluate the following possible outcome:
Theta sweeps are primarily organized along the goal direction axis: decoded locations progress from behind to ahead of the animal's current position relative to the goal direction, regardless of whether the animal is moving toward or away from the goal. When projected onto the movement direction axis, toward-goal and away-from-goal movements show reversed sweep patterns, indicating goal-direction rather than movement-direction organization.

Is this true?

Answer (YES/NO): YES